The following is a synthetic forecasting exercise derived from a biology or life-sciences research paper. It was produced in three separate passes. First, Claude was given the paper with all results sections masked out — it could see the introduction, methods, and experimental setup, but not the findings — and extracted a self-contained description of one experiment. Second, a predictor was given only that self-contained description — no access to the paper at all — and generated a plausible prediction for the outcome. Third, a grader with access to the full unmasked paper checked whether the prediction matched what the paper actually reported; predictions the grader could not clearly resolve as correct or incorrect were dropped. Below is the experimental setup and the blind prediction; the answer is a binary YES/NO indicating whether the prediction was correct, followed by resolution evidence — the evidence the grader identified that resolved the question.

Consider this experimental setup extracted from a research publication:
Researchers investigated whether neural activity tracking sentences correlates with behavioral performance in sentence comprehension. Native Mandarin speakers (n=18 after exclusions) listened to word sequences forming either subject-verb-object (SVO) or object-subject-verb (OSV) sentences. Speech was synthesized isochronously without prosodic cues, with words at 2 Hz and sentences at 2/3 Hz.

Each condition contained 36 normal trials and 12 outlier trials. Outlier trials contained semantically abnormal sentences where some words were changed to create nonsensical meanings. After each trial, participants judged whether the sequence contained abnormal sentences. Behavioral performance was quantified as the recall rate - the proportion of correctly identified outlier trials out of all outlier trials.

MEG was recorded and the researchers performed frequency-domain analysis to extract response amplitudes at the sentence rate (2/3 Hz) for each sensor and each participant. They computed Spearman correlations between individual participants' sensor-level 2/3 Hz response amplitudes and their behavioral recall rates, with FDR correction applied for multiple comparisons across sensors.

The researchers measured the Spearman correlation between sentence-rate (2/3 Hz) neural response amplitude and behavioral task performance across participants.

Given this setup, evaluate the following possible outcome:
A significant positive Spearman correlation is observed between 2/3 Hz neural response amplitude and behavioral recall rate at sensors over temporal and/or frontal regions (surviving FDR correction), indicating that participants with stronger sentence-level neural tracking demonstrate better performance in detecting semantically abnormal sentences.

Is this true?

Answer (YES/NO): YES